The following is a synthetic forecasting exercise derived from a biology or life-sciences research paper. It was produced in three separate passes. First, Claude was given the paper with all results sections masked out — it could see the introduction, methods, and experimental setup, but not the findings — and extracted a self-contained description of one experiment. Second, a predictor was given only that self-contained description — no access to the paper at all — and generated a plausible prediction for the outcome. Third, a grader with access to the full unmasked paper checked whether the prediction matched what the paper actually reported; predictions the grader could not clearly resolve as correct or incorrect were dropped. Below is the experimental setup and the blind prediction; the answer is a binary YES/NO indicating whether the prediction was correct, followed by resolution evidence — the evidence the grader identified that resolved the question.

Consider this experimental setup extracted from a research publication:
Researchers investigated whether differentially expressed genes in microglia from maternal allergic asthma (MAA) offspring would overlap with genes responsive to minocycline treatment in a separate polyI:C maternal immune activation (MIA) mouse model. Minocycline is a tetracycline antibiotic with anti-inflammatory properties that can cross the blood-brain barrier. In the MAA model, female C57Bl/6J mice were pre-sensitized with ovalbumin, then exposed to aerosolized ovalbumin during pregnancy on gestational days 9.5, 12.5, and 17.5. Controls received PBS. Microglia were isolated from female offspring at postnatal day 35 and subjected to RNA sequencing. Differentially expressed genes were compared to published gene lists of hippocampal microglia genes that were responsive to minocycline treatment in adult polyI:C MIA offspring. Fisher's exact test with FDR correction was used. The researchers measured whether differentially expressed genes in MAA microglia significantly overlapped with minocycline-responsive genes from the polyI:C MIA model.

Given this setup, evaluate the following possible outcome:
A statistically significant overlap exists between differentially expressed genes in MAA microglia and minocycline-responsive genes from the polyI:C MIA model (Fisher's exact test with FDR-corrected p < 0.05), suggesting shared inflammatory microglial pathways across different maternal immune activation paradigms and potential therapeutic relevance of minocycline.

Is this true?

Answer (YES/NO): YES